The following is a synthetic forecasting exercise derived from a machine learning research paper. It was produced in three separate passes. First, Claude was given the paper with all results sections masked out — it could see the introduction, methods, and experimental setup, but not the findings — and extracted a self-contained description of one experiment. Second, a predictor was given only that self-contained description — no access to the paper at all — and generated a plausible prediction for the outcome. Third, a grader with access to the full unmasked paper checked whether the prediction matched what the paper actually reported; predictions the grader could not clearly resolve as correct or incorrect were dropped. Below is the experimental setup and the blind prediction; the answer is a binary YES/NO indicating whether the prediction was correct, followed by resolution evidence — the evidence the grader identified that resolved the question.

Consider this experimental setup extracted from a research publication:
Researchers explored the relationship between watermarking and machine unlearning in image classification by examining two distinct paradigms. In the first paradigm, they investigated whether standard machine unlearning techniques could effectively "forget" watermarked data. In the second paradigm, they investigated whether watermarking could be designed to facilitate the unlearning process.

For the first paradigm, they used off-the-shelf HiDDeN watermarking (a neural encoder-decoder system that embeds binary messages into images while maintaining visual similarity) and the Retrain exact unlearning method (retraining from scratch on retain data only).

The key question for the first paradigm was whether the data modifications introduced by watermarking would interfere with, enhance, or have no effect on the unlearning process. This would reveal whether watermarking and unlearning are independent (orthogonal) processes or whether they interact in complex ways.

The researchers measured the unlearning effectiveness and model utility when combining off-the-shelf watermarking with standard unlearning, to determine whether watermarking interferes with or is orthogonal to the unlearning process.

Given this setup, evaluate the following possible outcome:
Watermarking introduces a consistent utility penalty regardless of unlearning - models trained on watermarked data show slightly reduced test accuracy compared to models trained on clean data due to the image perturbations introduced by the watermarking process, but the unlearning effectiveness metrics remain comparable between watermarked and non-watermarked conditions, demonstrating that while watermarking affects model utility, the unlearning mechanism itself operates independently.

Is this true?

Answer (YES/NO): NO